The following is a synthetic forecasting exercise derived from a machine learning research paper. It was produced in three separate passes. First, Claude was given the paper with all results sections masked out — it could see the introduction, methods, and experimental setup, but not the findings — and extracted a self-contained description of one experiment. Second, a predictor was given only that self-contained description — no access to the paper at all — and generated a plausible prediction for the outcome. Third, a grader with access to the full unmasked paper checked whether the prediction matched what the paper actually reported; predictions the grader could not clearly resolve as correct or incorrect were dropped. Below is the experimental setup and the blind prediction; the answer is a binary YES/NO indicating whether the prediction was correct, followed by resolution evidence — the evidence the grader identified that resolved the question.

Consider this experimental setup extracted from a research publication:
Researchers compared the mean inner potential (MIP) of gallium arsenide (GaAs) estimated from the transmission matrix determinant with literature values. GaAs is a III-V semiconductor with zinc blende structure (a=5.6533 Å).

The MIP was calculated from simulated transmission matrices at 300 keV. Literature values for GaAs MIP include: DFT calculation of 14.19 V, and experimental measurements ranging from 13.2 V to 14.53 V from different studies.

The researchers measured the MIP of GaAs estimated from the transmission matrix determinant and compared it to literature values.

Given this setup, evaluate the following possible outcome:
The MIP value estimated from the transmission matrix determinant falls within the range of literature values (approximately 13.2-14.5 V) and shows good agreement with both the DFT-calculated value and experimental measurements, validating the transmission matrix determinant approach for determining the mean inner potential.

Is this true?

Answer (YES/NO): NO